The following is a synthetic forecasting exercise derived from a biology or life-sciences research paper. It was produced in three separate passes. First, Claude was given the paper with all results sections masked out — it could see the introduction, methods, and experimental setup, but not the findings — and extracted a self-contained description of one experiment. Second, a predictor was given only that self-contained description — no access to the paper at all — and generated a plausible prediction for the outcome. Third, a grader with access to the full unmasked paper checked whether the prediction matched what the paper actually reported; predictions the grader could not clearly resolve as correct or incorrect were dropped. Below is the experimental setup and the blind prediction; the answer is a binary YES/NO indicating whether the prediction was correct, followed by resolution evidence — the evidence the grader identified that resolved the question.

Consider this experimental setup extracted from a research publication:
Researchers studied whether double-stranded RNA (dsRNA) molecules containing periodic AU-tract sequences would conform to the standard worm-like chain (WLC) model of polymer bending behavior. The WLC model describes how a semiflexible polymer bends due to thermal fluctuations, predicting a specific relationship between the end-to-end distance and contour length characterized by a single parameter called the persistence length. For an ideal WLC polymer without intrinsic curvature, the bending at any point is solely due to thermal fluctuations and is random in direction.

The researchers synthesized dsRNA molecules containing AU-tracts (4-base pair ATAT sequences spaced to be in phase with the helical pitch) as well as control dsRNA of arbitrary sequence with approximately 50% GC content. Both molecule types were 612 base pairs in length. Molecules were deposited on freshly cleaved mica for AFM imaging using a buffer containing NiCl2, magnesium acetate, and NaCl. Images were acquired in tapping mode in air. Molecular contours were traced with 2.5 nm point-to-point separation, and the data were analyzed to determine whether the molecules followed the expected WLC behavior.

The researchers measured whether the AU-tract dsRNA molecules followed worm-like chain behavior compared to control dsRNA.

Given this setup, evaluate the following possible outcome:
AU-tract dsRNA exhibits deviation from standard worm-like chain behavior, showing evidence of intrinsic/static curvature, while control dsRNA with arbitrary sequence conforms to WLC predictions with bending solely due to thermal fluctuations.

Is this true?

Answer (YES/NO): YES